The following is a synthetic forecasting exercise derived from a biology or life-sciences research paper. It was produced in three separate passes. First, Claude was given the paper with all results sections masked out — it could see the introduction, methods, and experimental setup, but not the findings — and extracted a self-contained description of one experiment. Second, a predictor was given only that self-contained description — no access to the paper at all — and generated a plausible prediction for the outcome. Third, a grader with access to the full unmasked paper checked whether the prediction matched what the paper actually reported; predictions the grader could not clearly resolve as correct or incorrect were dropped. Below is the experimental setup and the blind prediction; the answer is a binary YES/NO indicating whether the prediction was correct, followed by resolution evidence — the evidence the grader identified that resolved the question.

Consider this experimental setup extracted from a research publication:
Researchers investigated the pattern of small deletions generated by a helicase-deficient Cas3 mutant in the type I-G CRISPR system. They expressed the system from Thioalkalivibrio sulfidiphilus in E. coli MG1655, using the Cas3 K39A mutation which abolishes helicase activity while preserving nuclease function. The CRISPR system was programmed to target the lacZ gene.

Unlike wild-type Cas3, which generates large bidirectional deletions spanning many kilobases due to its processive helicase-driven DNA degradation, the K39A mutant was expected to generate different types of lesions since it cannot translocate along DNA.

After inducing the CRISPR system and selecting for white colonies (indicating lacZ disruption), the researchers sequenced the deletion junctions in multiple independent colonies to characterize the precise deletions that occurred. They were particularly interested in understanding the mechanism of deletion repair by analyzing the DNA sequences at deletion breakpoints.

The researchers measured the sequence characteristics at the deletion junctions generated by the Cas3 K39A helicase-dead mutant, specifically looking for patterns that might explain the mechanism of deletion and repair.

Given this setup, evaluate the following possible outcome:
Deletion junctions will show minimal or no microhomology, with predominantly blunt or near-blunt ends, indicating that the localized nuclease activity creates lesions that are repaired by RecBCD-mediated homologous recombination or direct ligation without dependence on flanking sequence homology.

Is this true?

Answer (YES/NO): NO